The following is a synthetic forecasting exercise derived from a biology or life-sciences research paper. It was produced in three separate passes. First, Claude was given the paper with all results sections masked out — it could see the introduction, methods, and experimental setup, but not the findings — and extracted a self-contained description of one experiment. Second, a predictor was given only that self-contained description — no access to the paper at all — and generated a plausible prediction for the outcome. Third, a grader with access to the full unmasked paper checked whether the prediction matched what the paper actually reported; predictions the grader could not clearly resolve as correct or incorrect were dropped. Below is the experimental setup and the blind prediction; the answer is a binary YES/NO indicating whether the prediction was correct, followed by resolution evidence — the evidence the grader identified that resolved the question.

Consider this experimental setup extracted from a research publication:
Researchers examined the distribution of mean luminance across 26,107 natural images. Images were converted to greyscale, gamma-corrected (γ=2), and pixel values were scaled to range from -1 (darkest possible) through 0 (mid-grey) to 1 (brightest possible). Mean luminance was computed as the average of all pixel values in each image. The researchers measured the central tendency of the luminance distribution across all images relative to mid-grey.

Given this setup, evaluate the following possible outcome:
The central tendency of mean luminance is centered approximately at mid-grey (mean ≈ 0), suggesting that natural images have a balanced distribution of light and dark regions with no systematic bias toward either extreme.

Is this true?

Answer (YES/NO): NO